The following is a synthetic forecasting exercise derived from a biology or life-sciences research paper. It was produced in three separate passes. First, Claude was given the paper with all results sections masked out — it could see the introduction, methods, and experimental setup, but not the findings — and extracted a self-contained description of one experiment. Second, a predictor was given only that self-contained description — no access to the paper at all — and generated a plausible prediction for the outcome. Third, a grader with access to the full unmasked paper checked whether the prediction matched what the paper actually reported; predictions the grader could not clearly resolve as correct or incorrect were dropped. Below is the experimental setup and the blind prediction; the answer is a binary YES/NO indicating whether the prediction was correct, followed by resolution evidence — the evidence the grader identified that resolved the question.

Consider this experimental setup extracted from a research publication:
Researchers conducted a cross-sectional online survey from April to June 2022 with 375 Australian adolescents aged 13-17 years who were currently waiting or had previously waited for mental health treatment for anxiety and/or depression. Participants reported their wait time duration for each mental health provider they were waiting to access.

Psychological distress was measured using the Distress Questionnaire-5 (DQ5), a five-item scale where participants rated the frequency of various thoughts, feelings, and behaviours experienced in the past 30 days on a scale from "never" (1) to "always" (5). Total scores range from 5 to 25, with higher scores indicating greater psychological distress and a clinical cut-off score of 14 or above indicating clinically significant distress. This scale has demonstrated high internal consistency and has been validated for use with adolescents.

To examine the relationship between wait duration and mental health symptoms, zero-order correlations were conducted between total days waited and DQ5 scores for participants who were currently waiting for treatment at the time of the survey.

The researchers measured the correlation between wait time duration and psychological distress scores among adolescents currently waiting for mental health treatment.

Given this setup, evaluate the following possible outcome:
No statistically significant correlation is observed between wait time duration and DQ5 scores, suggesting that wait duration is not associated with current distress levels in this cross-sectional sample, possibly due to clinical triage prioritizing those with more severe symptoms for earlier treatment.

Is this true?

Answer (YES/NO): NO